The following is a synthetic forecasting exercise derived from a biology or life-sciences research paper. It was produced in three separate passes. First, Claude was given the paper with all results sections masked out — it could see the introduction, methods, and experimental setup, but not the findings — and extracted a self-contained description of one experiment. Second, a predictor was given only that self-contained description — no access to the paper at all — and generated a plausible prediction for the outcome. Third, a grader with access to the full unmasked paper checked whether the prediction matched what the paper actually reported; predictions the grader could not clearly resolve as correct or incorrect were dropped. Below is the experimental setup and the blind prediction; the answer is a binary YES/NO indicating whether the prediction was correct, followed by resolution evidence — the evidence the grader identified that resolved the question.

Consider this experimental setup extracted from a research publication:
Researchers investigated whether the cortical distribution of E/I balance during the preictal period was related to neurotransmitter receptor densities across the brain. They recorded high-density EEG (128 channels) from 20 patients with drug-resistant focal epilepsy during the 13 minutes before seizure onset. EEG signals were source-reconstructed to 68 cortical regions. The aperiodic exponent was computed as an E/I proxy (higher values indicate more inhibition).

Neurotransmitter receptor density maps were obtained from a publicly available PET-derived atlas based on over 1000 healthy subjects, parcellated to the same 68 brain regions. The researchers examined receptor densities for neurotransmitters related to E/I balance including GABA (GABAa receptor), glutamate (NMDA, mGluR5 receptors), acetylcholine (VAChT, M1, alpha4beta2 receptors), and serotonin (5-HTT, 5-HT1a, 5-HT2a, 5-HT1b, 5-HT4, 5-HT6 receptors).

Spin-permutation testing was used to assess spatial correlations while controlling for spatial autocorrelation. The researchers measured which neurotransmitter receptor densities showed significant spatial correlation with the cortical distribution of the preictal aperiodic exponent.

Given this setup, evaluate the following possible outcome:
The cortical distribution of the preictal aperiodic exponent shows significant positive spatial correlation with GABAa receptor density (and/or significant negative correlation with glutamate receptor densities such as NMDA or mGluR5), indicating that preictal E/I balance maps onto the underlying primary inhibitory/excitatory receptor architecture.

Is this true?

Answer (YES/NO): NO